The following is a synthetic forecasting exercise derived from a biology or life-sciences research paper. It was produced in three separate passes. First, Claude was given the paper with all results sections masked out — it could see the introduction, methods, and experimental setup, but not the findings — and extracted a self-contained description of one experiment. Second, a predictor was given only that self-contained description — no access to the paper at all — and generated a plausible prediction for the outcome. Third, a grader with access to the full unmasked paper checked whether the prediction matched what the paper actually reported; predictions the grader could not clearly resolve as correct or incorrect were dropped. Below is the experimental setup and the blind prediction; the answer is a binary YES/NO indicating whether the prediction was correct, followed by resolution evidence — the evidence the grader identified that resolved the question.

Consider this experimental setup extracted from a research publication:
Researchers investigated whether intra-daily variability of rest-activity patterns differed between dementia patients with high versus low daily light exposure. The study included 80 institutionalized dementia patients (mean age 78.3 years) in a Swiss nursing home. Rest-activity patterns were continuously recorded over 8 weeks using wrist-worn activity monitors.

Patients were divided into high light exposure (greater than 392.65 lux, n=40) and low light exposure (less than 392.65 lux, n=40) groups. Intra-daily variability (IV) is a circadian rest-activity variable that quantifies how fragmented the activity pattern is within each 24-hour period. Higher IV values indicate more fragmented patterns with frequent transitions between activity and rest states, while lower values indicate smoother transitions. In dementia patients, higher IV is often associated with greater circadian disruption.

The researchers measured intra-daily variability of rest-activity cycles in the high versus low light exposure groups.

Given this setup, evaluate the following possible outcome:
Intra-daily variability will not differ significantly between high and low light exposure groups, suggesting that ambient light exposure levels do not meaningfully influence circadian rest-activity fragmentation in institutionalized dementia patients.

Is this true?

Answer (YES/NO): YES